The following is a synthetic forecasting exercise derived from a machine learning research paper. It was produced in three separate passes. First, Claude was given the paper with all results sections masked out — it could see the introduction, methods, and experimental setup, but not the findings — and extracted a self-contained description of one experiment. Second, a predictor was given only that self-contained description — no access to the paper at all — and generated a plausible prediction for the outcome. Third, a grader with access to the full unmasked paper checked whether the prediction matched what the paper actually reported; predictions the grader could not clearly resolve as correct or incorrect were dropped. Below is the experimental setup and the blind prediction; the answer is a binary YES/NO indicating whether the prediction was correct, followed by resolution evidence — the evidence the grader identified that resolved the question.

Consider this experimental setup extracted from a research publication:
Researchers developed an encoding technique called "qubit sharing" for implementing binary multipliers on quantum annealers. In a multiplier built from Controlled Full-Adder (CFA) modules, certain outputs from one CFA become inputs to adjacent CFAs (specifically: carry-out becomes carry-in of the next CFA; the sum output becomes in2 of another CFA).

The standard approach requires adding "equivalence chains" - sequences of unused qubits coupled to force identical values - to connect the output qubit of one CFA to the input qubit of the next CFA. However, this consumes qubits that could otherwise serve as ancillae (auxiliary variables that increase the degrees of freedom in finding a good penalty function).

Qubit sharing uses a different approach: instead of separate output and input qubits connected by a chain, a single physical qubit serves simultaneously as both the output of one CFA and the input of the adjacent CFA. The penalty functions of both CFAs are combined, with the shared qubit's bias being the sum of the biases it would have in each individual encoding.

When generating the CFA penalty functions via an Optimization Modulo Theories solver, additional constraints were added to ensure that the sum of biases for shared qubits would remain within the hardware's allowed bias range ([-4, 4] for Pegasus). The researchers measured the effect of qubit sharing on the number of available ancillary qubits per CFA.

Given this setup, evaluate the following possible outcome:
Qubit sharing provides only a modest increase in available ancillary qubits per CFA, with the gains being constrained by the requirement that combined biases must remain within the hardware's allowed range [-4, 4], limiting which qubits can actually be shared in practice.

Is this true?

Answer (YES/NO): NO